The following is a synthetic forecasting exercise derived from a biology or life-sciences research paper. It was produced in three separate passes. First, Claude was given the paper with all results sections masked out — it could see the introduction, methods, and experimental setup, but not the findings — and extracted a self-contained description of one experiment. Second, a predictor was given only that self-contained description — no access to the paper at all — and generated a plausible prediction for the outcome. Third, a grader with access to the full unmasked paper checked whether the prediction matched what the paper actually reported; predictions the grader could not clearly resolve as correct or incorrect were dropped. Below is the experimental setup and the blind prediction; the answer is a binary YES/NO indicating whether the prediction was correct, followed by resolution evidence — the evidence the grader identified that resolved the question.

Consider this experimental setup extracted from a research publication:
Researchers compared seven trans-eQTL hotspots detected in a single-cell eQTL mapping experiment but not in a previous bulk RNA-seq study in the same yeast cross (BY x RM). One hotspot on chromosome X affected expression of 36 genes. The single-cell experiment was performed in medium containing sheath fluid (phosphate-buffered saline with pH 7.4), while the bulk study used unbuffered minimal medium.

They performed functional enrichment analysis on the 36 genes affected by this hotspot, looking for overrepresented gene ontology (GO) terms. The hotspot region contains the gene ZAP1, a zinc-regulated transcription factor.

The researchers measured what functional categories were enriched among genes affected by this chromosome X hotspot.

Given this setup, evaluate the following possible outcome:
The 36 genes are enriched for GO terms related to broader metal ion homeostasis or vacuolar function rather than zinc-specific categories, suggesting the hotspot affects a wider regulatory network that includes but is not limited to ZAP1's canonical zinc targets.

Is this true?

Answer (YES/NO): NO